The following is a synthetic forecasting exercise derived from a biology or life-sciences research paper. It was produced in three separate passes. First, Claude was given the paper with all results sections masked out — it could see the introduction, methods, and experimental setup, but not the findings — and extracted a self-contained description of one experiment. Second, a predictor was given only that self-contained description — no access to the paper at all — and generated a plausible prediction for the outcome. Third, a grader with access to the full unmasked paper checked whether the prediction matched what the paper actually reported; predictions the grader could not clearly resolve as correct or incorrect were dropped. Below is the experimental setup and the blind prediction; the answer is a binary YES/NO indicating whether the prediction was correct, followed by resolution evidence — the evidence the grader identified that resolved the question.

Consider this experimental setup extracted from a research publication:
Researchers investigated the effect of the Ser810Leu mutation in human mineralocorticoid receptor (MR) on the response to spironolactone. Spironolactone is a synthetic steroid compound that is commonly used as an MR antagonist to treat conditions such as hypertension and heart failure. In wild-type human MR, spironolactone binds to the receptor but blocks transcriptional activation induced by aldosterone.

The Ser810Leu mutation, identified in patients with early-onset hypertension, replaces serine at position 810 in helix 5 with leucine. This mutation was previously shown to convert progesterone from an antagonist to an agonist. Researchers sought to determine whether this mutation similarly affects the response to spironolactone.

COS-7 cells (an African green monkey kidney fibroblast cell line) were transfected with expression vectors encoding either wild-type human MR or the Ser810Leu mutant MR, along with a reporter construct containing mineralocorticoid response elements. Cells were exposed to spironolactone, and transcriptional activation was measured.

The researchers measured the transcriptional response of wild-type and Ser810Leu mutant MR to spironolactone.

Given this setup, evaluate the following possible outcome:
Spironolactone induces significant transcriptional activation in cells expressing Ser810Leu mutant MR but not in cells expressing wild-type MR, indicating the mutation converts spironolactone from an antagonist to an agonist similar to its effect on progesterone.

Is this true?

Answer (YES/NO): YES